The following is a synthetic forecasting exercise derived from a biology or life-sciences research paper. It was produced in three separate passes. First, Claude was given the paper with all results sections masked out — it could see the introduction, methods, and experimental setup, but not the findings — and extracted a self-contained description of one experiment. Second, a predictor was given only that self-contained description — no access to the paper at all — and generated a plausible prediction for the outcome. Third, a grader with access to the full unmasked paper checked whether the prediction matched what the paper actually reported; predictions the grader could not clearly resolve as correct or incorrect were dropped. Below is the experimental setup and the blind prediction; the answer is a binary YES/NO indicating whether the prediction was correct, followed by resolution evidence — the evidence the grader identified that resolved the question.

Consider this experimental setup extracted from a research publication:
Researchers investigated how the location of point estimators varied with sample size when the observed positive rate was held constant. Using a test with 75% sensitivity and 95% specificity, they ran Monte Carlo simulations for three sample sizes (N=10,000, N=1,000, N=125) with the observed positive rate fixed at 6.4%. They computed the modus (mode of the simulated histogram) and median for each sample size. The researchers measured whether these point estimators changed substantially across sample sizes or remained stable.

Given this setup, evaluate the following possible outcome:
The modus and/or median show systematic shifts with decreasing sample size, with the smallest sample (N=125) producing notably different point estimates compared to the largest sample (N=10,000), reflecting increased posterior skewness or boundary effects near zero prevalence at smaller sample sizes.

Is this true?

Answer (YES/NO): NO